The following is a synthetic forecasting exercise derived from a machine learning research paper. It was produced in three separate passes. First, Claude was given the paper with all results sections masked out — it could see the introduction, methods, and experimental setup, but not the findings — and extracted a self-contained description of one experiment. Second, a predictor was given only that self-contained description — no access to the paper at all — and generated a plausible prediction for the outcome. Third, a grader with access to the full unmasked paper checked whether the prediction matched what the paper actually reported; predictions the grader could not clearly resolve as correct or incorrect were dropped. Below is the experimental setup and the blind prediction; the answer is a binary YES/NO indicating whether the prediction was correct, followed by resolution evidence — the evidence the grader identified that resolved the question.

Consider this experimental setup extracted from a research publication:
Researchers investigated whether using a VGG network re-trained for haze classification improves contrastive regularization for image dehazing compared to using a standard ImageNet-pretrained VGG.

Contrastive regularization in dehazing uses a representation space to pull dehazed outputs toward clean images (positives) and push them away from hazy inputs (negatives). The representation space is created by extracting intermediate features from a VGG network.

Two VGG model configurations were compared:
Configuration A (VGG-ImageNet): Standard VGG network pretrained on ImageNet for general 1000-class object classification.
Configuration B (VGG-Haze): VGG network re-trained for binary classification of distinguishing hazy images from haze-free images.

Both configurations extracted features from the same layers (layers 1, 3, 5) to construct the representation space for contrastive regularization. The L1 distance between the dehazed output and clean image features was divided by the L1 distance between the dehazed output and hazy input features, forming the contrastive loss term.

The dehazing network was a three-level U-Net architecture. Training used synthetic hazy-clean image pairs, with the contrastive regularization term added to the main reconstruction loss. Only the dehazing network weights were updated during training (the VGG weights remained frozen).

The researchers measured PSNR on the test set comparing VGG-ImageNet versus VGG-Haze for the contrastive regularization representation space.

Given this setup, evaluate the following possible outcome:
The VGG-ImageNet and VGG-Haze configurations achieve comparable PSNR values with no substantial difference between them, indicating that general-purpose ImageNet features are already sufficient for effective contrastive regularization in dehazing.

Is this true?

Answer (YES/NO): NO